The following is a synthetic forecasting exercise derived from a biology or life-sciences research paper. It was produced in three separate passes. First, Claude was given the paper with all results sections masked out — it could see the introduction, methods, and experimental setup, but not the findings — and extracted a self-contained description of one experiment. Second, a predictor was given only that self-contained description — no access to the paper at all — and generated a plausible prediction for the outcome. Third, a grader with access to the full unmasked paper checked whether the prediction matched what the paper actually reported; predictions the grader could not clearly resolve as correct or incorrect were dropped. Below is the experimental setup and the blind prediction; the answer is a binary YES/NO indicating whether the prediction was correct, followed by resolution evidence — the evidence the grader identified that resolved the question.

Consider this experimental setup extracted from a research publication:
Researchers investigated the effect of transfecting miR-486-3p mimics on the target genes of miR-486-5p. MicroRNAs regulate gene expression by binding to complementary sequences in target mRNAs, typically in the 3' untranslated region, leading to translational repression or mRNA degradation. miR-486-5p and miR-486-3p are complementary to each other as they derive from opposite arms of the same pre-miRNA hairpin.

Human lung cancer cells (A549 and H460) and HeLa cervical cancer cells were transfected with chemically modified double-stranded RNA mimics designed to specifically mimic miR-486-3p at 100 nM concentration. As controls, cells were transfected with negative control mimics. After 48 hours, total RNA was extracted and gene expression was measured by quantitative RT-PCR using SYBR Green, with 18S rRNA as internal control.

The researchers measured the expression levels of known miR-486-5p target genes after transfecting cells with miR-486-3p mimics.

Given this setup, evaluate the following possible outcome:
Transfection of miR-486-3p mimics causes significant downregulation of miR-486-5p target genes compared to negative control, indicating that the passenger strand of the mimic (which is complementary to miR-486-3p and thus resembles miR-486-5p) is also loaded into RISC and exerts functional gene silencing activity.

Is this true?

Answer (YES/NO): NO